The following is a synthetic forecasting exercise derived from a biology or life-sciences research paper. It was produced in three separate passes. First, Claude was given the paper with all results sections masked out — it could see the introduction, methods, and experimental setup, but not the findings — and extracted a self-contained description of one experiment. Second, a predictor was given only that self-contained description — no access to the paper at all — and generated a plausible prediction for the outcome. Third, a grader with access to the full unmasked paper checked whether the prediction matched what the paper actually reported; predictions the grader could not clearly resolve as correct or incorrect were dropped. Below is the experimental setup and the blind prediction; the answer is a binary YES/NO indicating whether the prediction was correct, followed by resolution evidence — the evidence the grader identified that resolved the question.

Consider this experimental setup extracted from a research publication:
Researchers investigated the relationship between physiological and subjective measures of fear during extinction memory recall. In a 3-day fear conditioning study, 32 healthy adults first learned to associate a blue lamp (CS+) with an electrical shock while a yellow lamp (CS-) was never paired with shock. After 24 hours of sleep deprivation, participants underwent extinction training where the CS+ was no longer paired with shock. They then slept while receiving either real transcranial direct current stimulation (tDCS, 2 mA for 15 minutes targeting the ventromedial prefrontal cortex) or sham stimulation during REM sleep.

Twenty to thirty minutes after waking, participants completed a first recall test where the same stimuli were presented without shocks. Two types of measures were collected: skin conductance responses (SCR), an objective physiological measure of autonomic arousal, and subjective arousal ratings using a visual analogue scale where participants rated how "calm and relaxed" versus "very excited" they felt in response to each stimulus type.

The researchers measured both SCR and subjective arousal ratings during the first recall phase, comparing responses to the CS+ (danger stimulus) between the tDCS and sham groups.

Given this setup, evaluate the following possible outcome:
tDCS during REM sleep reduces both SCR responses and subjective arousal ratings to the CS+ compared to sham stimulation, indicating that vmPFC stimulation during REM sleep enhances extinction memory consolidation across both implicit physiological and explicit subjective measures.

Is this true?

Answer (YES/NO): NO